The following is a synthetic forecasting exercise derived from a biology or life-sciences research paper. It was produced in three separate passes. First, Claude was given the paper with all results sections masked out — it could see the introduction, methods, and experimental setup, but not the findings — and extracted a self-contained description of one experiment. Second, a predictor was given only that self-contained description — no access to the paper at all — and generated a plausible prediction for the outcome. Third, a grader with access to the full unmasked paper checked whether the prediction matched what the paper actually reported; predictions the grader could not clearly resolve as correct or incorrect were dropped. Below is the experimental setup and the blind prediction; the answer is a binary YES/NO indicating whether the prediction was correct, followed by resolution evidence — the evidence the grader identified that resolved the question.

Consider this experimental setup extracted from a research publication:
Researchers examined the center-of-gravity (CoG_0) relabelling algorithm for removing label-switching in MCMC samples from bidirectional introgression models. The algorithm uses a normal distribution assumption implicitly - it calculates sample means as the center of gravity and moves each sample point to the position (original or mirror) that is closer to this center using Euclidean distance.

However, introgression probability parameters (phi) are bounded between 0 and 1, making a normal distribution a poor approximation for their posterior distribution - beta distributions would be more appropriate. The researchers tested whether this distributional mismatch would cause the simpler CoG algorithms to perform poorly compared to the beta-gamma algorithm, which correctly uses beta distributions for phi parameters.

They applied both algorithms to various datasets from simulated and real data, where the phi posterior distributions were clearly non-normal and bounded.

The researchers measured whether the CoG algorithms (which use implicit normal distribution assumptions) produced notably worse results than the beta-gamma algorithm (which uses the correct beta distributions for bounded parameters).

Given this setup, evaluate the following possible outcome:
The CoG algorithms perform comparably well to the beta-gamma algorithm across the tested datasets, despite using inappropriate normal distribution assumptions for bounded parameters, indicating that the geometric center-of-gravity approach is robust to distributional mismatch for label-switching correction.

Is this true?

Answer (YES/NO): YES